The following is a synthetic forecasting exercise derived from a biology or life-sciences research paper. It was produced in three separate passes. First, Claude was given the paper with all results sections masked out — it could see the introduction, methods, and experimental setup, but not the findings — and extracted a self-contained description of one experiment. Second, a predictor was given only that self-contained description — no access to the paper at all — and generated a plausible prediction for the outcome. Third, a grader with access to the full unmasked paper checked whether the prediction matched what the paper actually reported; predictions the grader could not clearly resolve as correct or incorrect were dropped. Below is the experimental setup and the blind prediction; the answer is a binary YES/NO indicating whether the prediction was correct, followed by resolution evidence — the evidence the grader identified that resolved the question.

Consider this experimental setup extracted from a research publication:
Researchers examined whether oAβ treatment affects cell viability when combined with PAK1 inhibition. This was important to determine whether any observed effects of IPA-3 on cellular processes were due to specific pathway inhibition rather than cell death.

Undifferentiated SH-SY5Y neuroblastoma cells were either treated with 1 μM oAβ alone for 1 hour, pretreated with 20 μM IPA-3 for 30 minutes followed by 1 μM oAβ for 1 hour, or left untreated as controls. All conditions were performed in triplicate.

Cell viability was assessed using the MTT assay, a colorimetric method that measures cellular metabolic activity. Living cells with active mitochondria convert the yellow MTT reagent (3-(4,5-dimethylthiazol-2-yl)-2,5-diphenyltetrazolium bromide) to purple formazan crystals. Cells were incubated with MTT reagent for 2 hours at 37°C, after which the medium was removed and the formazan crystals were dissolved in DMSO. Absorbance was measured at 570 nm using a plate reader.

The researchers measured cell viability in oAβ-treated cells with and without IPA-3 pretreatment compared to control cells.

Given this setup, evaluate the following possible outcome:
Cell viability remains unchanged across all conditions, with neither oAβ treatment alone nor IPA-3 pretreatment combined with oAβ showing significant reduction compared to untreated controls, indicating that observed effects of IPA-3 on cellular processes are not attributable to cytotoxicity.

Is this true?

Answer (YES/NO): YES